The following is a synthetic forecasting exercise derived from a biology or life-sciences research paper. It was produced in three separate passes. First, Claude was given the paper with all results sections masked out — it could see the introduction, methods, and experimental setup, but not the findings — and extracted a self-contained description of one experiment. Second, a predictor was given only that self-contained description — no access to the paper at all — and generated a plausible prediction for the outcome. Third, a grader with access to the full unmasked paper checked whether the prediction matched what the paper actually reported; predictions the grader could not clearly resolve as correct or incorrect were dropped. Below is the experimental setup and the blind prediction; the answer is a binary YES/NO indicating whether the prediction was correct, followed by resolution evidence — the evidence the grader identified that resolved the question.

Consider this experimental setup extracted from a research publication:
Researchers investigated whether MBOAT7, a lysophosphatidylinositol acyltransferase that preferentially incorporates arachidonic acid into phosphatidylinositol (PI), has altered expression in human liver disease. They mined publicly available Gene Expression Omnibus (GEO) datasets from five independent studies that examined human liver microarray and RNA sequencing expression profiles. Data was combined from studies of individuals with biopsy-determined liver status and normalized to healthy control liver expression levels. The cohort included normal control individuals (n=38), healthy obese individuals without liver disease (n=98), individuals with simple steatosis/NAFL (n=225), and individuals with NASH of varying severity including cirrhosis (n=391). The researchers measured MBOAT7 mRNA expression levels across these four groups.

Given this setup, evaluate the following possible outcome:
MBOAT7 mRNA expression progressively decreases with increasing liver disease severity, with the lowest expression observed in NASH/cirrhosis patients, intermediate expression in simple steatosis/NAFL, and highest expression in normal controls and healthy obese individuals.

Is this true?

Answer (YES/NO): NO